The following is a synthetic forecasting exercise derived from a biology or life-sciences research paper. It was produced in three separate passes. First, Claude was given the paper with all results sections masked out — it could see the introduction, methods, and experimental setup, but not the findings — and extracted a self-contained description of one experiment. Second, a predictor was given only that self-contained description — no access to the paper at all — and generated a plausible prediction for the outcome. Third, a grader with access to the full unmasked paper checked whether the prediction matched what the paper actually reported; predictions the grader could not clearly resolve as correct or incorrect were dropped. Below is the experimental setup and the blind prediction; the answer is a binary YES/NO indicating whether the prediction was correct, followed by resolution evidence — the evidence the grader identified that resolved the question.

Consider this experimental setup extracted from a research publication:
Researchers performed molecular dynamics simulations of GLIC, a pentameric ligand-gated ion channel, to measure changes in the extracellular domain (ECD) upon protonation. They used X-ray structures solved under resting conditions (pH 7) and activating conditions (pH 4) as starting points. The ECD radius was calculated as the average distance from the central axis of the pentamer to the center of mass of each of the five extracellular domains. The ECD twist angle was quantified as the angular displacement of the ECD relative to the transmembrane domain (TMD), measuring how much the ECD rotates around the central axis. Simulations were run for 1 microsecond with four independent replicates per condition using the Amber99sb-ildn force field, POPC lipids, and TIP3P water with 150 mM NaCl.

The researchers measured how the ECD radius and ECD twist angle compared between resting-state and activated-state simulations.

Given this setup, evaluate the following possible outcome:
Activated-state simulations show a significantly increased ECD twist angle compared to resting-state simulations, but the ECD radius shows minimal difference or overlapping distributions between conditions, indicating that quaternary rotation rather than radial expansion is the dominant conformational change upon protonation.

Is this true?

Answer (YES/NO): NO